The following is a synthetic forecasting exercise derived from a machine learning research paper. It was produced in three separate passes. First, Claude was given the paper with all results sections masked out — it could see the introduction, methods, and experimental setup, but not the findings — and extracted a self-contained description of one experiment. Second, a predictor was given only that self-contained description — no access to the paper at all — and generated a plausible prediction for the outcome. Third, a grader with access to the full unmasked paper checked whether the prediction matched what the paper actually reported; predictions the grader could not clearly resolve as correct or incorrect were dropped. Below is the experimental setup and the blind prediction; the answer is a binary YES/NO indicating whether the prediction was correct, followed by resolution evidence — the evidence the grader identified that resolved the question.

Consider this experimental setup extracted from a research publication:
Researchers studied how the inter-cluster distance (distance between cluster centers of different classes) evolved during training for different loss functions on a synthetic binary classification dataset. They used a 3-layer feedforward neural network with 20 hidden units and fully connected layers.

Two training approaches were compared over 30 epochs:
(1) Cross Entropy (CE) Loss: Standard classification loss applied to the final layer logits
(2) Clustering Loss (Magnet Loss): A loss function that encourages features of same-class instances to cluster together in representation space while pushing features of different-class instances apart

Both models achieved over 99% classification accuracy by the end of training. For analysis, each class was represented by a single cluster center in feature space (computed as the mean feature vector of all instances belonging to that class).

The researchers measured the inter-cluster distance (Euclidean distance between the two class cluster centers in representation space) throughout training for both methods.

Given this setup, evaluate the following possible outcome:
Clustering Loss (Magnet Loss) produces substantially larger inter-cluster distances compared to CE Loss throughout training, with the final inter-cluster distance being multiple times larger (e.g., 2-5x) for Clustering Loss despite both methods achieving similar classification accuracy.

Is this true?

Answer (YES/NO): NO